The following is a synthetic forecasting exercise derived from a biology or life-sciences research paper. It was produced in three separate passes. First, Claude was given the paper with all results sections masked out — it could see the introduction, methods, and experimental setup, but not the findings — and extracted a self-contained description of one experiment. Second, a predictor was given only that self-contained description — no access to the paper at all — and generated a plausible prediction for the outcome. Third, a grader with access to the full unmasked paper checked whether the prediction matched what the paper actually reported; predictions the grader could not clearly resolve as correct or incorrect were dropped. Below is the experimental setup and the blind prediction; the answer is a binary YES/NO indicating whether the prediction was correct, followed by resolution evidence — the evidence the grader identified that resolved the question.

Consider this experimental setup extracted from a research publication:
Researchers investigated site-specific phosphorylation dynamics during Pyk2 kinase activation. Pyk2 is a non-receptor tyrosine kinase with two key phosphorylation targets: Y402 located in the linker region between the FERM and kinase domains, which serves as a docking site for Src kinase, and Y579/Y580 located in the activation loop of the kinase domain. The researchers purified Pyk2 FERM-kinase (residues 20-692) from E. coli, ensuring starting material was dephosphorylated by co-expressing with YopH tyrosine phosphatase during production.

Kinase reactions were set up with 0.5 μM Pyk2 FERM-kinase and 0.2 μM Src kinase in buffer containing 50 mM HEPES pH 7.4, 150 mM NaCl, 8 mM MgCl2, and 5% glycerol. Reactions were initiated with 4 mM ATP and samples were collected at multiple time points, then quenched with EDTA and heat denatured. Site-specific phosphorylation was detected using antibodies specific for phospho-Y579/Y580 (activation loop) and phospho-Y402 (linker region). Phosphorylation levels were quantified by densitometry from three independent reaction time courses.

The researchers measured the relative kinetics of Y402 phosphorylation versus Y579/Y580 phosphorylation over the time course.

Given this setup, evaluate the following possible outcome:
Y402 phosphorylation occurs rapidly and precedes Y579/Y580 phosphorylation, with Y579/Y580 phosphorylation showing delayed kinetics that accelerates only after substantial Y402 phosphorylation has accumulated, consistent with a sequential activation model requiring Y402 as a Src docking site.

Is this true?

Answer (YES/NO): YES